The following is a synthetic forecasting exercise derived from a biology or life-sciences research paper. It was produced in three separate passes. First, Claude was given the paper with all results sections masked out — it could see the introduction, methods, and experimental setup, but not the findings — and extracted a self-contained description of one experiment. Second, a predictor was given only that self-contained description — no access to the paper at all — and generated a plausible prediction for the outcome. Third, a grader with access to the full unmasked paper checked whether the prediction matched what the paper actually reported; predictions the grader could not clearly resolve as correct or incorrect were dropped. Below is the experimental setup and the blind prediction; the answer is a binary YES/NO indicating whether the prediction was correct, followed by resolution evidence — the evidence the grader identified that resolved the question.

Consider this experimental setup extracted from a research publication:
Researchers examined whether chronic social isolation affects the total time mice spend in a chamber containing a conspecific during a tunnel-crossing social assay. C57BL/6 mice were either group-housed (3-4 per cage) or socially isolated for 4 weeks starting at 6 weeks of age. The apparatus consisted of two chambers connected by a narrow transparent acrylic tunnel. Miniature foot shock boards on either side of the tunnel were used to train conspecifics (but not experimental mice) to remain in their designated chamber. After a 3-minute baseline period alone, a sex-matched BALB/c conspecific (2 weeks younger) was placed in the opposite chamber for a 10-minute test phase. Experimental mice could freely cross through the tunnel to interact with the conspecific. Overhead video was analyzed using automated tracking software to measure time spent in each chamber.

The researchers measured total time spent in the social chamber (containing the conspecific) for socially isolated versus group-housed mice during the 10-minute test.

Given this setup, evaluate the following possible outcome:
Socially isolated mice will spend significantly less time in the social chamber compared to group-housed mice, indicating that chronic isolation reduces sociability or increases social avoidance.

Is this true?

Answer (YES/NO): NO